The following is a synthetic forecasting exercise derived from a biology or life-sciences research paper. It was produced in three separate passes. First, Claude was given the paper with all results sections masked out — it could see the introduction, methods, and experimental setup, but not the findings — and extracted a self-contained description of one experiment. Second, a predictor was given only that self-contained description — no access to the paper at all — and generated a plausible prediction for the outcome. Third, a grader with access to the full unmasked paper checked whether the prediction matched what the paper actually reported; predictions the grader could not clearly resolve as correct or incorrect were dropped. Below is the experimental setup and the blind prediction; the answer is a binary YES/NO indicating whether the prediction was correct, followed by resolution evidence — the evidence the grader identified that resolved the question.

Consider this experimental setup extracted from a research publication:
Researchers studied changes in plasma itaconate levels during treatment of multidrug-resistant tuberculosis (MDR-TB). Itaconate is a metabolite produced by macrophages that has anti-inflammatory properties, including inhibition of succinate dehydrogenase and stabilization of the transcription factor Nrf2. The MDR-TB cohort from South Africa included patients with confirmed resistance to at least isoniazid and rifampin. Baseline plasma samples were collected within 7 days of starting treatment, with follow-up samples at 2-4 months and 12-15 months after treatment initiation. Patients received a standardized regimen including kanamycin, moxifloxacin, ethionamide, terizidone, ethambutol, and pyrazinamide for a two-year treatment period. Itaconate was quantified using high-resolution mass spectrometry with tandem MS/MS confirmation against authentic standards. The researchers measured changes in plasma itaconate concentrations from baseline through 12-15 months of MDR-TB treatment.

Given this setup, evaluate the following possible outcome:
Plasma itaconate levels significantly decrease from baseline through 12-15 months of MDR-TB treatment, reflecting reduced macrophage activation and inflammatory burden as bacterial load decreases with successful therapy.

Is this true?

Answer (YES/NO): NO